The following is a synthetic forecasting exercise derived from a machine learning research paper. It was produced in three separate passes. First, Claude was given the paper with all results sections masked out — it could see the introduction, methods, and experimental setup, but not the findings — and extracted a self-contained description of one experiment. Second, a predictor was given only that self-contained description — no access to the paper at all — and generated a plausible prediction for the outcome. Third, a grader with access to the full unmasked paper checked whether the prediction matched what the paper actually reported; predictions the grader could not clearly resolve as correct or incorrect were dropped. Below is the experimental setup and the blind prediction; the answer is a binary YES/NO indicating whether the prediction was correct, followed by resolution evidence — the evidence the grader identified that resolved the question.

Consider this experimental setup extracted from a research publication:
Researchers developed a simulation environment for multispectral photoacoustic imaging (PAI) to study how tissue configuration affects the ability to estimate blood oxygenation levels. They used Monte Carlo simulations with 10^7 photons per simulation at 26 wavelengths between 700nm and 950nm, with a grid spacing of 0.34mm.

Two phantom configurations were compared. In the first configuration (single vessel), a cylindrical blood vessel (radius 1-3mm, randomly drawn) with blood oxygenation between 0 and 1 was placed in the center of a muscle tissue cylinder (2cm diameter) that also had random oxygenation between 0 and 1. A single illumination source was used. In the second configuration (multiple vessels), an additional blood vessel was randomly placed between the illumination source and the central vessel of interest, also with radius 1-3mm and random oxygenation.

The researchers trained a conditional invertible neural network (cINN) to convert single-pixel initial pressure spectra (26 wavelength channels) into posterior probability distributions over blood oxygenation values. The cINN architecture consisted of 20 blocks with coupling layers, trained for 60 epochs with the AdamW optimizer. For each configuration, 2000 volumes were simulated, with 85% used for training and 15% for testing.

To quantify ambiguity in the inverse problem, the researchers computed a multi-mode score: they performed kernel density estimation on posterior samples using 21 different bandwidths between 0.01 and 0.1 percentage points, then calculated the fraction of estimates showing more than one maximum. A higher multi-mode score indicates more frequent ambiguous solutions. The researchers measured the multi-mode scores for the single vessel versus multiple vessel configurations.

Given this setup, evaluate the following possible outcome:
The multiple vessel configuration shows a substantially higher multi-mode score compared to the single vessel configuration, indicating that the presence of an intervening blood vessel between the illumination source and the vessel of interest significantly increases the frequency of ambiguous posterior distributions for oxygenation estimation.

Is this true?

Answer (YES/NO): YES